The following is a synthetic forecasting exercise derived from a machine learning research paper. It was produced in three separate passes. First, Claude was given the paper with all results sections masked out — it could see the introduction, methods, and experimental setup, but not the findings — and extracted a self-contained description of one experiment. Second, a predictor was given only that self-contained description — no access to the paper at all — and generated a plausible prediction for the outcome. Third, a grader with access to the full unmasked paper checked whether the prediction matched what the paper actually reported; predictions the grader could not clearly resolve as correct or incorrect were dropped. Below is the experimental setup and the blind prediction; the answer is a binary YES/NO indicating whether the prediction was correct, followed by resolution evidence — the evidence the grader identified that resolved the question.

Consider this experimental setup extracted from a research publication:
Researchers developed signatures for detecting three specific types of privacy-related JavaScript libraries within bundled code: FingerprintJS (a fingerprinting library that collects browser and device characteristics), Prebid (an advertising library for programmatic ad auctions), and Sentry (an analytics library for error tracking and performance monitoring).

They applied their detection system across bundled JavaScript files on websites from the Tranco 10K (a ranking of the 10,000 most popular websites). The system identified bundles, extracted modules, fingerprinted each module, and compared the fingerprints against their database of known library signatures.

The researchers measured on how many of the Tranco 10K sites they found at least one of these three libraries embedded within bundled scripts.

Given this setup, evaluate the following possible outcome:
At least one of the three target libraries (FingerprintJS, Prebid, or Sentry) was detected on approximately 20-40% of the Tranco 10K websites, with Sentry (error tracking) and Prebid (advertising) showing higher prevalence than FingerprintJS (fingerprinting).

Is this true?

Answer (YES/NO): NO